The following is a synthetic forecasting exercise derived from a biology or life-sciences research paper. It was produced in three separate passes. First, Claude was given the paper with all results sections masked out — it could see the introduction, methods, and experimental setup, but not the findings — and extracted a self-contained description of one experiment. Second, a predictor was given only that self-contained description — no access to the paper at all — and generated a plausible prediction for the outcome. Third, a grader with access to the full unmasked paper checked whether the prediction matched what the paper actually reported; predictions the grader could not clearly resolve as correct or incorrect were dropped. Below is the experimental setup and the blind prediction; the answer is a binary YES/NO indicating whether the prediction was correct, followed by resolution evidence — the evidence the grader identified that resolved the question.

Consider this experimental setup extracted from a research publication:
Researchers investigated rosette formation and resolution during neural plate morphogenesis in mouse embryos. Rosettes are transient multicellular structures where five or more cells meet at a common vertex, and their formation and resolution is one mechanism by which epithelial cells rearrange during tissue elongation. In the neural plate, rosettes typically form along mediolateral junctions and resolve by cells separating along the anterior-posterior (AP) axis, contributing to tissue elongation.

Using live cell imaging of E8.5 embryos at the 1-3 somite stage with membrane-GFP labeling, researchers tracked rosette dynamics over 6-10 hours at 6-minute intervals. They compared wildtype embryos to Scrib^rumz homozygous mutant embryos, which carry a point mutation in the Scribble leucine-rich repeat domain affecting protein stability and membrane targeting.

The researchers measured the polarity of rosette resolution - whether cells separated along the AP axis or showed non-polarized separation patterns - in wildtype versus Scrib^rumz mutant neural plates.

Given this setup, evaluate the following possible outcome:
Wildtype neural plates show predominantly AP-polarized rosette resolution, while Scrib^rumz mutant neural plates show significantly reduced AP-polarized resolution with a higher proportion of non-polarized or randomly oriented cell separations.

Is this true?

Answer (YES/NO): YES